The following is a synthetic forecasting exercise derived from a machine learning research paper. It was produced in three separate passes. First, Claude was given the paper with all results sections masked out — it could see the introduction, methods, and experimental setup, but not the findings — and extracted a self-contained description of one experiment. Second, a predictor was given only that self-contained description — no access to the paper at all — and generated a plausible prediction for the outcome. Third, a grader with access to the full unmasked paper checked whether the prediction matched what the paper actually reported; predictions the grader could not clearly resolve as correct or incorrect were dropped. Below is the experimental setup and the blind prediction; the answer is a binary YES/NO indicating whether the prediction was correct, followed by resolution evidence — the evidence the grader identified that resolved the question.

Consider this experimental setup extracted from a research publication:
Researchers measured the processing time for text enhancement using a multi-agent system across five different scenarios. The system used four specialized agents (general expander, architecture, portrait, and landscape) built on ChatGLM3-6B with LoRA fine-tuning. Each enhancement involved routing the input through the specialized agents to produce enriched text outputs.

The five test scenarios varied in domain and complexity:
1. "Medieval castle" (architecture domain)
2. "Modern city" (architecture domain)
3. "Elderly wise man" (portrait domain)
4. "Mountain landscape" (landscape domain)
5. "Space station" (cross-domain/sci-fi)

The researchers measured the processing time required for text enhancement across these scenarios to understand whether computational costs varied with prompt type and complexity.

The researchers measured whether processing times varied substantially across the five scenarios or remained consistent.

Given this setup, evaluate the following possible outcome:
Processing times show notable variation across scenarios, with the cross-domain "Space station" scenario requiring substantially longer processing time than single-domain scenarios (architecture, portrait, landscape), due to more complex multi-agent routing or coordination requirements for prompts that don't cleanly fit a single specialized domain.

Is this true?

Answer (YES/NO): NO